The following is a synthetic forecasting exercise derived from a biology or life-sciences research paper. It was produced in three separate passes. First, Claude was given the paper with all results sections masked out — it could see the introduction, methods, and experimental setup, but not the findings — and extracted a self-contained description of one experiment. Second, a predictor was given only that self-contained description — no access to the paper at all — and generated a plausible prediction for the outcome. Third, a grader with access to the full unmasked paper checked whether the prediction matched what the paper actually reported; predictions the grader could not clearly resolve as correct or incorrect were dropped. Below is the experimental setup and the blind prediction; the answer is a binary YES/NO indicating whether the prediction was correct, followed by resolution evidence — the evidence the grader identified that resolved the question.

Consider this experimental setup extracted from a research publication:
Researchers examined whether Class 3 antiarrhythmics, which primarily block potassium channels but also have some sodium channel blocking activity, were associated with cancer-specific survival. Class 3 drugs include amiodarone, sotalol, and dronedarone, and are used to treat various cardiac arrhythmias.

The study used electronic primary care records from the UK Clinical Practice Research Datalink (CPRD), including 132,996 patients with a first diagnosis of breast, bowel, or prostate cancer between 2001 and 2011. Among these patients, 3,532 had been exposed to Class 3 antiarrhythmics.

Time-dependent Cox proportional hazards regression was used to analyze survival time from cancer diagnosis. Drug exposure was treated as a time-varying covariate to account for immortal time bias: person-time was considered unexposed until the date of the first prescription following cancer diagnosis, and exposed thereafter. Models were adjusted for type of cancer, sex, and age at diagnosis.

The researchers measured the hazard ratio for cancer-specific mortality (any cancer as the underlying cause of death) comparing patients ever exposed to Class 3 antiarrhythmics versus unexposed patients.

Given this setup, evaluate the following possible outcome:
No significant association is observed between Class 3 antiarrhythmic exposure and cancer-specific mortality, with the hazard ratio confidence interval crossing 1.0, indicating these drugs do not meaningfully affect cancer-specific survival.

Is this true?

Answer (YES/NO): YES